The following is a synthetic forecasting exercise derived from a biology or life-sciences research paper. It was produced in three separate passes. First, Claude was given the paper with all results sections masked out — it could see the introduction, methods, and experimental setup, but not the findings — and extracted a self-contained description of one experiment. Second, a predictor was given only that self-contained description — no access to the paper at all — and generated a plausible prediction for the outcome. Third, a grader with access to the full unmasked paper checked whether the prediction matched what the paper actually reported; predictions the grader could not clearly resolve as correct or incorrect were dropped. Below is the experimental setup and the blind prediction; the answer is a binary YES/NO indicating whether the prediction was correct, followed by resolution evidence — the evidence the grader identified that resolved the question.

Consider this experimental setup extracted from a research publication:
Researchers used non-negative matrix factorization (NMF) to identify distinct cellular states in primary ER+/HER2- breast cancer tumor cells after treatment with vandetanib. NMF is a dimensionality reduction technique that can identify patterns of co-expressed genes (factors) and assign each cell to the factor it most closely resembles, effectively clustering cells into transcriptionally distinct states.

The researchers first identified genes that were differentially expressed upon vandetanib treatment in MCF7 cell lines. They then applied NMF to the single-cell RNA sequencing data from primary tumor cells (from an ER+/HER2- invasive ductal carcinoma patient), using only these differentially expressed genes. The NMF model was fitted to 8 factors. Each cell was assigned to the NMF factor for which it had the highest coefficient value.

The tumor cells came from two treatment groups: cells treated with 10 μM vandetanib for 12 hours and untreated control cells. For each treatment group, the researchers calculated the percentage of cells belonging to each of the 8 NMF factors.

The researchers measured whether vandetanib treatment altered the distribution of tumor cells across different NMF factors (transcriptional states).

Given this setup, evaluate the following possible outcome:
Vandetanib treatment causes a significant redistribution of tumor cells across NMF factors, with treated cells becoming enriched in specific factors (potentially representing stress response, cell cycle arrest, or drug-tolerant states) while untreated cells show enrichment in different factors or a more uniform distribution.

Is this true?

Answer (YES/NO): YES